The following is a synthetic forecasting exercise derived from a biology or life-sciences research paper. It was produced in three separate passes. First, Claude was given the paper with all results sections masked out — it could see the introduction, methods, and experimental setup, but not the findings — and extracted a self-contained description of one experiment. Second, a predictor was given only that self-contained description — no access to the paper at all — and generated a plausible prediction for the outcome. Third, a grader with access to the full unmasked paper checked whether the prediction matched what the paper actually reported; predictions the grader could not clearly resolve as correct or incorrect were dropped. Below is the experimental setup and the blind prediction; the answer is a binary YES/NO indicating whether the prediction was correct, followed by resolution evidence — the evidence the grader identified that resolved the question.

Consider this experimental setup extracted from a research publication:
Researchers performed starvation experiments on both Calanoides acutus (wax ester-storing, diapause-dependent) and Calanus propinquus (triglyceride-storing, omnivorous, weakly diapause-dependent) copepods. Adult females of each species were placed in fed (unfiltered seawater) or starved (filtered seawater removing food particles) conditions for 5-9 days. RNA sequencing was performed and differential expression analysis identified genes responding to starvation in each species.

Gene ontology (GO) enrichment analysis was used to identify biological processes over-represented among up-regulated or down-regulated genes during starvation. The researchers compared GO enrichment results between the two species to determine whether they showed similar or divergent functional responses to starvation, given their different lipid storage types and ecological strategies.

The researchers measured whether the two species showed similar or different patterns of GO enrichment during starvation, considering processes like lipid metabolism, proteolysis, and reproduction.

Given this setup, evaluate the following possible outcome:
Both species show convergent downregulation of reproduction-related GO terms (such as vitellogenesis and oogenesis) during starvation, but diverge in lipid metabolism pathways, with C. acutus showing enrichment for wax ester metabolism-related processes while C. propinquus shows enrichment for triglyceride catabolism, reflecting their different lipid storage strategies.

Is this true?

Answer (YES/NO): NO